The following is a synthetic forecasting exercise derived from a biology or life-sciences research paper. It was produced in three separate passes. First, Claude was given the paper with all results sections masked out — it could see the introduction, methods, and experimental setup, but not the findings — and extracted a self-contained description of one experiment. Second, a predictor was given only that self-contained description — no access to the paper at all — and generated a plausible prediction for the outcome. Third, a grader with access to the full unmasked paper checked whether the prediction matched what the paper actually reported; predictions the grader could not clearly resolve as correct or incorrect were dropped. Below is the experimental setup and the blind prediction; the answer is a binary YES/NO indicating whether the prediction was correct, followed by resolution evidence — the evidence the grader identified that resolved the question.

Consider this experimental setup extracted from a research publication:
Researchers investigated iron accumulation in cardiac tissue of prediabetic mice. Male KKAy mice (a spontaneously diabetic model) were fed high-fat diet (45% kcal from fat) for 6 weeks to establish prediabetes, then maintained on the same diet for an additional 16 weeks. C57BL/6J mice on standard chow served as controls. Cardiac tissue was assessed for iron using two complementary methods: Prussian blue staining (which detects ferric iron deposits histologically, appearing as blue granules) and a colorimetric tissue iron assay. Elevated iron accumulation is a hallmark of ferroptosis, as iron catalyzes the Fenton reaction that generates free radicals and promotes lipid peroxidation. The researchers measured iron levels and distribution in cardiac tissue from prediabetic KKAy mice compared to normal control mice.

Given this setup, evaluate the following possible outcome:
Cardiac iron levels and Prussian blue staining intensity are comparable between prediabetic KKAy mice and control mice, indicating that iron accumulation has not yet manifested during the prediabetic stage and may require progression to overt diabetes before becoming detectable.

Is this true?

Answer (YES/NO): NO